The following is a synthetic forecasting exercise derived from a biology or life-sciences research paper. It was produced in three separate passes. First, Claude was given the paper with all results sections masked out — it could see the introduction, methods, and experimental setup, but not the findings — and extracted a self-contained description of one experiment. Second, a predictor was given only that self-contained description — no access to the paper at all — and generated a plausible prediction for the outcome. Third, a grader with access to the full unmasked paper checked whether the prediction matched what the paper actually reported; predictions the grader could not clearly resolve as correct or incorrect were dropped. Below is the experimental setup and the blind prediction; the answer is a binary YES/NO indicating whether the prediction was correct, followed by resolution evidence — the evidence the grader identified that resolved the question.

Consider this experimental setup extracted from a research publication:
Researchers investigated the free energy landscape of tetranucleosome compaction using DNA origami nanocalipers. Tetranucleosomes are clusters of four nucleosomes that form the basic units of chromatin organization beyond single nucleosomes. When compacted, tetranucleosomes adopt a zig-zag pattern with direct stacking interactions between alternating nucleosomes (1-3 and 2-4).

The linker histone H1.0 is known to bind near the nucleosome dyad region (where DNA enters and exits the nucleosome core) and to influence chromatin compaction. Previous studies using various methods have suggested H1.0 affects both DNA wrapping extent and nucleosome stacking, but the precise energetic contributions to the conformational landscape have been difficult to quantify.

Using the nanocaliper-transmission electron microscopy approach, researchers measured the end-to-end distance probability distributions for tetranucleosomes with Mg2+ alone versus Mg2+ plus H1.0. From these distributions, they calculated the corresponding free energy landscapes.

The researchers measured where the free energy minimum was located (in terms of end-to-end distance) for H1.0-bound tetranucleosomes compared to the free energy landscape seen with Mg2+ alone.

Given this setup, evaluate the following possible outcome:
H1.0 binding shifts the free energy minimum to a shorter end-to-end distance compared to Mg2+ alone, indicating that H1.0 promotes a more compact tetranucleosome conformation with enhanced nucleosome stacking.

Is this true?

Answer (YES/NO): NO